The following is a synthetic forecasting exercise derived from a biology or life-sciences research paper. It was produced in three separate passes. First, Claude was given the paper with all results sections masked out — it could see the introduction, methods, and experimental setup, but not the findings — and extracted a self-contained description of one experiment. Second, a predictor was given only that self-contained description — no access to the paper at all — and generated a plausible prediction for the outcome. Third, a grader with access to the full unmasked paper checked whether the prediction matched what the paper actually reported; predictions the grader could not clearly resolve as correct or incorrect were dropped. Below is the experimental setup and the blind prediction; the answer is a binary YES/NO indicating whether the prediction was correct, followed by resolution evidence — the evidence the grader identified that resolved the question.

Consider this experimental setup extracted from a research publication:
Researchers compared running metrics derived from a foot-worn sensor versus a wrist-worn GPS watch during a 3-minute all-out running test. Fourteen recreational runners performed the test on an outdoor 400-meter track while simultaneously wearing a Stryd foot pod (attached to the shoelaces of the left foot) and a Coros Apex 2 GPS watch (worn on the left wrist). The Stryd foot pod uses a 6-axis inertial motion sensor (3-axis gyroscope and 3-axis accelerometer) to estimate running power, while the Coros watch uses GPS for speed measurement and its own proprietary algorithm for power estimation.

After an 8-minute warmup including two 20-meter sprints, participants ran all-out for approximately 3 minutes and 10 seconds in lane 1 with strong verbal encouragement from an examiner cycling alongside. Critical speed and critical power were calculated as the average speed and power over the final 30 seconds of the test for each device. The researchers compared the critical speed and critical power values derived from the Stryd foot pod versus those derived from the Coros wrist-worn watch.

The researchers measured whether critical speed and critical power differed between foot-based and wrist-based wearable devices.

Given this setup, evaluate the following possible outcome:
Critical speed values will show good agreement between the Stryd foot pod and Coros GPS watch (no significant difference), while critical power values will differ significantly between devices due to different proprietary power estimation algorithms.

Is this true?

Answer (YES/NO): NO